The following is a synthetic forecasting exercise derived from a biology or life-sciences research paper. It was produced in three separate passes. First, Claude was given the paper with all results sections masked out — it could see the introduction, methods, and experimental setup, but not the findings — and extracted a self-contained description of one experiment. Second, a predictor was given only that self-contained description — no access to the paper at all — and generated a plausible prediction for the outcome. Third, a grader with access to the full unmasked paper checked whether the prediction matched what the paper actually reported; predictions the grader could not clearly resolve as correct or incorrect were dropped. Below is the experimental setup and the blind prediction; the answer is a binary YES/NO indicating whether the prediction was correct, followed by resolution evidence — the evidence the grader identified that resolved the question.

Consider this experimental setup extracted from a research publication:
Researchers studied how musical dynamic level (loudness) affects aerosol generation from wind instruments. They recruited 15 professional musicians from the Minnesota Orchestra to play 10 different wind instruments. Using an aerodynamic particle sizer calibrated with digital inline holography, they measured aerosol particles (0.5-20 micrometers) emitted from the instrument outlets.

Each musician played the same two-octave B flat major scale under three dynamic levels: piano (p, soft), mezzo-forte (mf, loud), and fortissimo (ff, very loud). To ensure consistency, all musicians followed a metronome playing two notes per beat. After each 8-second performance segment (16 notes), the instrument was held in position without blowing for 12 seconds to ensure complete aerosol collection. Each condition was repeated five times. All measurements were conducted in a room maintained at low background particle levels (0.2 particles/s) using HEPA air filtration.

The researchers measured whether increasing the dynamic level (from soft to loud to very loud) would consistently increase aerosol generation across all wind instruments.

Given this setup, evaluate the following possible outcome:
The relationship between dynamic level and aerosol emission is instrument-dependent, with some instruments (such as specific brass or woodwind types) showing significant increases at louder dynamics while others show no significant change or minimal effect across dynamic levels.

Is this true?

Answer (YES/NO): NO